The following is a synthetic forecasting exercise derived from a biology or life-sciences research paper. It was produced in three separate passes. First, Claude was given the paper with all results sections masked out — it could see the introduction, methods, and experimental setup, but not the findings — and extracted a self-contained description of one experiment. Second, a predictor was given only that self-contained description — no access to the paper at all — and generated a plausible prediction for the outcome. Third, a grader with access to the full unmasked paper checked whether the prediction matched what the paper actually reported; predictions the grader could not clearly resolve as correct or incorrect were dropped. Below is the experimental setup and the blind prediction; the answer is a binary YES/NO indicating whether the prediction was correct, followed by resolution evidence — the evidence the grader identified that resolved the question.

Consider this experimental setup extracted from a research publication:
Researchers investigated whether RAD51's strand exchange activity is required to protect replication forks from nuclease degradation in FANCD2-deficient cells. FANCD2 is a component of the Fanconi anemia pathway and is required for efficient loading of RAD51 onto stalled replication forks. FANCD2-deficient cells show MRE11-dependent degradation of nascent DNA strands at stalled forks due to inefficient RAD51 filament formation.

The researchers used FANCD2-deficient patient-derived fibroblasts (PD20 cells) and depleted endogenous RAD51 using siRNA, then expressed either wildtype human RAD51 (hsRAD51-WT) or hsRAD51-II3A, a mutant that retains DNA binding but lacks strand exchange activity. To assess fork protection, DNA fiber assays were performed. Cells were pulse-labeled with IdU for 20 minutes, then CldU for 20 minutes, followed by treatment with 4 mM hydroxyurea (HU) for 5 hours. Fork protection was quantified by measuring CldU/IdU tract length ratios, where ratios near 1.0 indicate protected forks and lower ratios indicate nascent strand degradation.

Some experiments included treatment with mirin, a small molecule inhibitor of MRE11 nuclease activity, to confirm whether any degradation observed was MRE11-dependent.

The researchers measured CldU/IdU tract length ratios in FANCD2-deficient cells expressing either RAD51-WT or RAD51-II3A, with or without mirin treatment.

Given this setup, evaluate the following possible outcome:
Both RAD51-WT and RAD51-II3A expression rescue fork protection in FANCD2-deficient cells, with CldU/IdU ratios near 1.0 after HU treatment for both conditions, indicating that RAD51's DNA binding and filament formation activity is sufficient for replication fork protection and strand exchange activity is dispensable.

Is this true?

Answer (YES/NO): YES